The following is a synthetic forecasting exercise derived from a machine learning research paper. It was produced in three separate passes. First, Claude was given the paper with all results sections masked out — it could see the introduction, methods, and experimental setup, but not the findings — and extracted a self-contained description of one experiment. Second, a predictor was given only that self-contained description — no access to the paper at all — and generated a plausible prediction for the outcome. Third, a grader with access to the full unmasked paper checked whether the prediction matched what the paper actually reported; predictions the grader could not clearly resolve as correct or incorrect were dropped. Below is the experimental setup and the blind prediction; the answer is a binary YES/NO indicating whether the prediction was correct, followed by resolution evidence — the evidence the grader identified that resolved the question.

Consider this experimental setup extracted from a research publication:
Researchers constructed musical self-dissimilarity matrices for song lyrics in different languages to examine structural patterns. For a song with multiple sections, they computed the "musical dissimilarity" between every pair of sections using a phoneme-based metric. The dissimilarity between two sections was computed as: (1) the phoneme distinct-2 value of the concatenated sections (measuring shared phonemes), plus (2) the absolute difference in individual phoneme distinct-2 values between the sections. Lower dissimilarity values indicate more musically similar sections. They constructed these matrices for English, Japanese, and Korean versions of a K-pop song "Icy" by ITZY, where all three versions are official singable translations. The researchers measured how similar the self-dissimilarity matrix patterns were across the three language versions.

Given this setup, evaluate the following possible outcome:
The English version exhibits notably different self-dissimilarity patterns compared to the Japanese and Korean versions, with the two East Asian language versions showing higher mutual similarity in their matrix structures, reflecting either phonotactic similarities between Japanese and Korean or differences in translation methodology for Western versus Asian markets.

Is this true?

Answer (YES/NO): NO